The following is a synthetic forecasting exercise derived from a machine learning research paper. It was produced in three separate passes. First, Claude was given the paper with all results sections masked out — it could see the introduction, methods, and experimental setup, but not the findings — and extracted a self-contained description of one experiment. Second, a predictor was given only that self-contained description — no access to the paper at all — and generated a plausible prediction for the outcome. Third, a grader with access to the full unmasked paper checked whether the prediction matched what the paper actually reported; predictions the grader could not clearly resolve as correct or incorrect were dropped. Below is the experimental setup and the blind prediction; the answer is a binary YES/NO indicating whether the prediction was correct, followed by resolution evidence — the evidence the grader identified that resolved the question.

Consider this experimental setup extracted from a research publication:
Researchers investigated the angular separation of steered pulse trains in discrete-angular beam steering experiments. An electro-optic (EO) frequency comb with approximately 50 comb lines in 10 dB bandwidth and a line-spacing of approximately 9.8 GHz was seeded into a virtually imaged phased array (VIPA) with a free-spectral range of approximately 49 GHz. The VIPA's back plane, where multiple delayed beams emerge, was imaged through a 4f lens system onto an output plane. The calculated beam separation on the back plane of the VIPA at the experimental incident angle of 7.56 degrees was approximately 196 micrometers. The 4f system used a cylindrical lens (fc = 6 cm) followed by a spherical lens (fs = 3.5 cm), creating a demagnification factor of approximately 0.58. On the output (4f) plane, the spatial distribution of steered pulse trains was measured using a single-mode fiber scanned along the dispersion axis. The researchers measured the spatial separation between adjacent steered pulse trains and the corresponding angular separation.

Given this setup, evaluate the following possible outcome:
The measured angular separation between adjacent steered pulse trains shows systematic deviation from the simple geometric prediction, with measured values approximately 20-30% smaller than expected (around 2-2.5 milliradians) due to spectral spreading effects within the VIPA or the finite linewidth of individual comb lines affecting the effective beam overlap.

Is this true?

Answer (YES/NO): NO